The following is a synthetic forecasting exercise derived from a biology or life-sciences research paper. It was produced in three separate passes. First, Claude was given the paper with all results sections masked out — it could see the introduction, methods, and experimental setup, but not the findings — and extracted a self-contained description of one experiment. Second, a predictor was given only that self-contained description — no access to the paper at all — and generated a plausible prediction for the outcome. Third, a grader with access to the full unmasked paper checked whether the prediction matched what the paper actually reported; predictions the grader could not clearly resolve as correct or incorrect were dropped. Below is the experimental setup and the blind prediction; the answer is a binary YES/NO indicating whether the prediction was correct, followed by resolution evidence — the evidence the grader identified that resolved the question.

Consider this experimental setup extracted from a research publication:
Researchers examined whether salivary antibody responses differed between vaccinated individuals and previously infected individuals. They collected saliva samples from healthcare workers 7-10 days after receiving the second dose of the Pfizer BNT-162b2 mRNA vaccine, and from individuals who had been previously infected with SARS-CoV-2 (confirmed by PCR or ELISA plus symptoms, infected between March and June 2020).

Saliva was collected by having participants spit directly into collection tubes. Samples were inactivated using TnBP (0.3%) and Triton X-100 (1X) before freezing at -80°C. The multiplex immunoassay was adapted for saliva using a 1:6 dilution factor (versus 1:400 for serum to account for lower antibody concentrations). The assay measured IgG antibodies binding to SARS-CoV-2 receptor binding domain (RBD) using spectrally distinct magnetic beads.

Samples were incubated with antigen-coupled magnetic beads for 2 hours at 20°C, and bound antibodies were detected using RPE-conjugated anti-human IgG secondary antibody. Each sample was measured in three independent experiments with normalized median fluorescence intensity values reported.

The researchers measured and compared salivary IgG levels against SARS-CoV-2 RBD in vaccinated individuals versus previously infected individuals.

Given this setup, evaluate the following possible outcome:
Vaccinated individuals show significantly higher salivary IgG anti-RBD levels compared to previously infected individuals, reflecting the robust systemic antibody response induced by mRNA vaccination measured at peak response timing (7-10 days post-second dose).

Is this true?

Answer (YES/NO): YES